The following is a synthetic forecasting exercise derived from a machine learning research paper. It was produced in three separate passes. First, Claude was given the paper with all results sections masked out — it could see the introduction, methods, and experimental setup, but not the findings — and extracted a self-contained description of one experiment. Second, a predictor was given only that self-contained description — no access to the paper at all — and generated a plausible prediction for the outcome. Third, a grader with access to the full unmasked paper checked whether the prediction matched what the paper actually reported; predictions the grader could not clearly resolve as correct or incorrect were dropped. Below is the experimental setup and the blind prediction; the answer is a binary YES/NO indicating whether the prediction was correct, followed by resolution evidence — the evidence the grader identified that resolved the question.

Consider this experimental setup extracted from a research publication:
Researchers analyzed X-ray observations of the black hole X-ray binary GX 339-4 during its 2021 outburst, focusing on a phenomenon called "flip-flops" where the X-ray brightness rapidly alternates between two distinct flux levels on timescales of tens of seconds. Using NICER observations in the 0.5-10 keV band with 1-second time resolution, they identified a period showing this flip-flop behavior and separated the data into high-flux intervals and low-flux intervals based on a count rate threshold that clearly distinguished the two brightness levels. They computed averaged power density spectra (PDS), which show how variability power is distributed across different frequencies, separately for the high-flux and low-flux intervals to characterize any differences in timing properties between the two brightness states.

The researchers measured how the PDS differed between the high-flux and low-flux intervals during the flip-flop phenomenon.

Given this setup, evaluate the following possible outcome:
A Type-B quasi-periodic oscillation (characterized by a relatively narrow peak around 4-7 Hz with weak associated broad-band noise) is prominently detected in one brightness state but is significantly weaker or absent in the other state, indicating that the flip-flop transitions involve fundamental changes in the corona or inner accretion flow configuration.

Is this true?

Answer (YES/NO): YES